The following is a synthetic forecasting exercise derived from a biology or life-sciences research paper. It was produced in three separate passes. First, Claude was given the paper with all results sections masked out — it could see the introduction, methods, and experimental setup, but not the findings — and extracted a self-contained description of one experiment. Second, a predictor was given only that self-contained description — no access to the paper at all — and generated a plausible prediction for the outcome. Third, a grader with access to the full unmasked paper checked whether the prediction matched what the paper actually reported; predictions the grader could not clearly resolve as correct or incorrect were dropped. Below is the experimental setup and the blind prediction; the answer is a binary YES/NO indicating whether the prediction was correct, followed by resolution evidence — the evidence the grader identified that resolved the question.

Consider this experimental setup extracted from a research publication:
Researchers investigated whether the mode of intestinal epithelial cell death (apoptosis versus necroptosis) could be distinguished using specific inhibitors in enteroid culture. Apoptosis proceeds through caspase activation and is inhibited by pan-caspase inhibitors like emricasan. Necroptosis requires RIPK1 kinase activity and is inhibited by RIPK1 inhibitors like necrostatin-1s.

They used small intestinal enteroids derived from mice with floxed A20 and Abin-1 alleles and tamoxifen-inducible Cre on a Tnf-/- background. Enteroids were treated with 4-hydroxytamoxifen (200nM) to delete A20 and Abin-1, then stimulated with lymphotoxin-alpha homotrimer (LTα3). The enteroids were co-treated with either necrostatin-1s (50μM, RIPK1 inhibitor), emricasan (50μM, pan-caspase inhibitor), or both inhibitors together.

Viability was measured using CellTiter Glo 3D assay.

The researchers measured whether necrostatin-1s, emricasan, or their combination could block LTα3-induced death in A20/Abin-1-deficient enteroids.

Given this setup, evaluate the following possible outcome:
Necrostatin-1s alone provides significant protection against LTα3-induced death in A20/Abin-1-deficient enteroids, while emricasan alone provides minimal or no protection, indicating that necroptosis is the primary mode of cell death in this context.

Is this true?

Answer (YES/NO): NO